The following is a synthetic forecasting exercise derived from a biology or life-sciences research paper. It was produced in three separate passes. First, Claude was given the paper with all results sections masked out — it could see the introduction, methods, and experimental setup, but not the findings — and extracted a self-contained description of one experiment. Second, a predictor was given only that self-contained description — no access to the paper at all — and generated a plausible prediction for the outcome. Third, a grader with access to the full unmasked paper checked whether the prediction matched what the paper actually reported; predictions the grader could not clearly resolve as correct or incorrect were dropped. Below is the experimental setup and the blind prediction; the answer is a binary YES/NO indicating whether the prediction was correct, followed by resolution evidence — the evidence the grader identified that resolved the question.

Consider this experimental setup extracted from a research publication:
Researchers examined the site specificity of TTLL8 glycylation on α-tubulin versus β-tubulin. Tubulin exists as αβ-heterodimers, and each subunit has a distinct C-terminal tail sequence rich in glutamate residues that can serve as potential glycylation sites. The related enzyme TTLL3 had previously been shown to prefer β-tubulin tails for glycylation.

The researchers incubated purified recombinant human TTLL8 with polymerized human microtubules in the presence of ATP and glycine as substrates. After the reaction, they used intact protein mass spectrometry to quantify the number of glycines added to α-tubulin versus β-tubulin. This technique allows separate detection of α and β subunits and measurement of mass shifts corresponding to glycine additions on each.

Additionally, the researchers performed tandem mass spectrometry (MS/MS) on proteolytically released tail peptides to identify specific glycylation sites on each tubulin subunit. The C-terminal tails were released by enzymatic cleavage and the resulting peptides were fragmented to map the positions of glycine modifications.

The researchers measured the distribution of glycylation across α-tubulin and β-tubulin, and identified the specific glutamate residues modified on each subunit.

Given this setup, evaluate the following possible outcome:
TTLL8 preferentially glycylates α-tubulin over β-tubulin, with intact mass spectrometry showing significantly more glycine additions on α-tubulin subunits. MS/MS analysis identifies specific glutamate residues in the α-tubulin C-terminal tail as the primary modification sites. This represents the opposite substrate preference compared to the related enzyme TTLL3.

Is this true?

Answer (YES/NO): NO